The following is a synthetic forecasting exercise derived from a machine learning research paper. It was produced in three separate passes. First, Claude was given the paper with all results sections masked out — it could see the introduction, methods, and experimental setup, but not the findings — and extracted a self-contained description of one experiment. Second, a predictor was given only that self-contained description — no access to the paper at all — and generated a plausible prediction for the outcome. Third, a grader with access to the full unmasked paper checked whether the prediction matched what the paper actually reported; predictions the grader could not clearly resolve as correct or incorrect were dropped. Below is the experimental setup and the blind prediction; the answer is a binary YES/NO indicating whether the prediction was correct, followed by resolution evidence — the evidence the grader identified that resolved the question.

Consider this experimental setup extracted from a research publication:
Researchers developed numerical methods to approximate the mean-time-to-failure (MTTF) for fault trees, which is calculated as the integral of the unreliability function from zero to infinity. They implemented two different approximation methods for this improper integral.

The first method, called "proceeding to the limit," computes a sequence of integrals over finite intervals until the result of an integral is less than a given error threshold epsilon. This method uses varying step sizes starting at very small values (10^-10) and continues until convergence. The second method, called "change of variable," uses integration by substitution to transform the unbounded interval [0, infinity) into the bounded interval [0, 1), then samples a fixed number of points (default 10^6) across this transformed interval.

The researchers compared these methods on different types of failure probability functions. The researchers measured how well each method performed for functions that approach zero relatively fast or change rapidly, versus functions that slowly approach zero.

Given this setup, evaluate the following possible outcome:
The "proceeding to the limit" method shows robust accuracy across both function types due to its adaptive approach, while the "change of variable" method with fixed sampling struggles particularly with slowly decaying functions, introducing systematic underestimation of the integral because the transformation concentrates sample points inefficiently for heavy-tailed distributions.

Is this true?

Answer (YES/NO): NO